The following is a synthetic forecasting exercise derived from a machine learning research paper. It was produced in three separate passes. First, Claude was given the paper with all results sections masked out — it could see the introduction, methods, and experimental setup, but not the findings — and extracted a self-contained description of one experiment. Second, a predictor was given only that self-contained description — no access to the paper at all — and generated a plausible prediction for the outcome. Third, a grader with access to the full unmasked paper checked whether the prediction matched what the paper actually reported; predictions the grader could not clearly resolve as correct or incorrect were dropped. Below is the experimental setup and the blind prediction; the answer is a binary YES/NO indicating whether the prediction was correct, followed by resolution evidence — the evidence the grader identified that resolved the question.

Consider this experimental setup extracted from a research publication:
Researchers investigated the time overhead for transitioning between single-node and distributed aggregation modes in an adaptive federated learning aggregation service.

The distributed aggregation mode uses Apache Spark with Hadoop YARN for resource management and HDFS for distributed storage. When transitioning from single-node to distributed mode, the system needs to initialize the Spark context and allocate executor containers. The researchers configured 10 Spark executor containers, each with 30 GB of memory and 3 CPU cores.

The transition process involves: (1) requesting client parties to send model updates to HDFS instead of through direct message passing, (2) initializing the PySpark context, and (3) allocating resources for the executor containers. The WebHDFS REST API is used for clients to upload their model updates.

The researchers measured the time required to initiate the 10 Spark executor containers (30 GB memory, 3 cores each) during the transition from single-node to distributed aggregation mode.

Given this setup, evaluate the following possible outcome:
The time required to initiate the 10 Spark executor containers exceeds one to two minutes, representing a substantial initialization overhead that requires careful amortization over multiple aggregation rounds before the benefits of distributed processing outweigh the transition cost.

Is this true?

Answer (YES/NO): NO